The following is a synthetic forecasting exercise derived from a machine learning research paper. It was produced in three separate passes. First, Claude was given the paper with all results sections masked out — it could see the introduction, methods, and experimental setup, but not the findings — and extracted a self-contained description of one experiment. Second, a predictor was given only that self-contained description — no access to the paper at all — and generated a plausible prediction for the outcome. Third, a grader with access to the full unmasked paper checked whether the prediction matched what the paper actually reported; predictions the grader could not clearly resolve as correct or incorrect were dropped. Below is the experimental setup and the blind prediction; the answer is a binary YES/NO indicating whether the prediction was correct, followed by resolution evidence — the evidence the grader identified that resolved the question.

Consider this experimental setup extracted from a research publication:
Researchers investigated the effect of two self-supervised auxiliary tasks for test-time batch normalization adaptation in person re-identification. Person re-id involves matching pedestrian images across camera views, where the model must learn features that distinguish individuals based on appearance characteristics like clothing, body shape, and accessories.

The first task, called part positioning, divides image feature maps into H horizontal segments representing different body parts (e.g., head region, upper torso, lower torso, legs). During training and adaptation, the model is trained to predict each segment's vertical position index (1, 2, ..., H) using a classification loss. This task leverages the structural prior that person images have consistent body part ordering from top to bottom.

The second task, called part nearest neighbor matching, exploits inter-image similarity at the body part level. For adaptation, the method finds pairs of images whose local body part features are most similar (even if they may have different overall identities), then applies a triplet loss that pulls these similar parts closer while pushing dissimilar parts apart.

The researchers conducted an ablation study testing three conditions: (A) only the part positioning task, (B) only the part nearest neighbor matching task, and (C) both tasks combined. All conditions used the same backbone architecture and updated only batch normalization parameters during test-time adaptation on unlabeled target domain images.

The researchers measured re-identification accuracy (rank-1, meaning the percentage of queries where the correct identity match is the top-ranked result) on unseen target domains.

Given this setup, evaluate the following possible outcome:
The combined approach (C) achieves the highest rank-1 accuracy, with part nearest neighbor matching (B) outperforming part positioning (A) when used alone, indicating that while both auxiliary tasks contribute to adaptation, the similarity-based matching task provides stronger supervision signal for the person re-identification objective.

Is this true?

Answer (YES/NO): YES